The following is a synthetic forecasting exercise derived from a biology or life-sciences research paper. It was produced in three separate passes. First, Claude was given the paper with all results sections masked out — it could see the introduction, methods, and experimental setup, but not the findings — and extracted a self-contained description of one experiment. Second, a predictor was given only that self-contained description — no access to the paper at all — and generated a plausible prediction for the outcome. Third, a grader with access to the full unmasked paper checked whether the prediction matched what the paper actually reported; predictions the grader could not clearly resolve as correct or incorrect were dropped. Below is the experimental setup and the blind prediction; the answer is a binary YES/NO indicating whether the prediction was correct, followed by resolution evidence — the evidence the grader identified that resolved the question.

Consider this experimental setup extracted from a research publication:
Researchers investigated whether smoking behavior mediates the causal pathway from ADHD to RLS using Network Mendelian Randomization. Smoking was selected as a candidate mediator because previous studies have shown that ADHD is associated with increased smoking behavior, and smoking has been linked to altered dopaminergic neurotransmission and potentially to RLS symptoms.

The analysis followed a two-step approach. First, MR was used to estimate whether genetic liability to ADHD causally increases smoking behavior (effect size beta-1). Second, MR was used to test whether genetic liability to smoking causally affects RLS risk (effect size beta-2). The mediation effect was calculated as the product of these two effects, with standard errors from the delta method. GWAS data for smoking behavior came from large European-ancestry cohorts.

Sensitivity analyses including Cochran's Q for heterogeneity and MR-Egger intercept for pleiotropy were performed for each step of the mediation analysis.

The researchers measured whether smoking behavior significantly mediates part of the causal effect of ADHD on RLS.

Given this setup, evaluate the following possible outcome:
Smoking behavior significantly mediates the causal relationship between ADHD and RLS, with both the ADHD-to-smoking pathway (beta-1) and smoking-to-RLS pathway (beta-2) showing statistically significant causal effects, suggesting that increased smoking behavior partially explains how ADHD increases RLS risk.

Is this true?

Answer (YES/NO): NO